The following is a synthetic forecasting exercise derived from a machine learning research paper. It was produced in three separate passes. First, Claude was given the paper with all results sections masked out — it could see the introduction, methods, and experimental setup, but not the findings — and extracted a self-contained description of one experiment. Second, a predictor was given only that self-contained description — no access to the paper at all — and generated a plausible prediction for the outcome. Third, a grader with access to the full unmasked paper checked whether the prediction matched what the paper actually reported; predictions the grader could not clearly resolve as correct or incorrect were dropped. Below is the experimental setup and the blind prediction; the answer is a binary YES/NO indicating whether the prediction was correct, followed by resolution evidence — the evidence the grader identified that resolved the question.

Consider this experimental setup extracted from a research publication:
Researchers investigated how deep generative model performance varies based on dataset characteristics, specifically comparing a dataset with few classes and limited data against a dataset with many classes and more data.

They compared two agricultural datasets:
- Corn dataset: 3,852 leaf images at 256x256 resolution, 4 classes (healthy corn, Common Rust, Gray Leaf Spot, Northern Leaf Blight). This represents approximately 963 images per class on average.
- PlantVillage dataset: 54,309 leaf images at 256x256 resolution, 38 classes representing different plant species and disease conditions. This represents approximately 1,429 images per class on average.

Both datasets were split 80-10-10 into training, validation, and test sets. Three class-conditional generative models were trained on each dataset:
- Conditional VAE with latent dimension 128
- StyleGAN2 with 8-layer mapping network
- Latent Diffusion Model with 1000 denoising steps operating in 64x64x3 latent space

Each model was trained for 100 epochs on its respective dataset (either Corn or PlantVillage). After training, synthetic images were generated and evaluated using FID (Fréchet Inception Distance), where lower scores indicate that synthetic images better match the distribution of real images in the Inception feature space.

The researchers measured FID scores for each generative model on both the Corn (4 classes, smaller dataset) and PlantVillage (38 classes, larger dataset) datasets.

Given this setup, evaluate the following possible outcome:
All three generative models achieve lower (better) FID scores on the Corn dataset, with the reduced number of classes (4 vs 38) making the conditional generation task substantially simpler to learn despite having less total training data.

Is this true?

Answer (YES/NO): NO